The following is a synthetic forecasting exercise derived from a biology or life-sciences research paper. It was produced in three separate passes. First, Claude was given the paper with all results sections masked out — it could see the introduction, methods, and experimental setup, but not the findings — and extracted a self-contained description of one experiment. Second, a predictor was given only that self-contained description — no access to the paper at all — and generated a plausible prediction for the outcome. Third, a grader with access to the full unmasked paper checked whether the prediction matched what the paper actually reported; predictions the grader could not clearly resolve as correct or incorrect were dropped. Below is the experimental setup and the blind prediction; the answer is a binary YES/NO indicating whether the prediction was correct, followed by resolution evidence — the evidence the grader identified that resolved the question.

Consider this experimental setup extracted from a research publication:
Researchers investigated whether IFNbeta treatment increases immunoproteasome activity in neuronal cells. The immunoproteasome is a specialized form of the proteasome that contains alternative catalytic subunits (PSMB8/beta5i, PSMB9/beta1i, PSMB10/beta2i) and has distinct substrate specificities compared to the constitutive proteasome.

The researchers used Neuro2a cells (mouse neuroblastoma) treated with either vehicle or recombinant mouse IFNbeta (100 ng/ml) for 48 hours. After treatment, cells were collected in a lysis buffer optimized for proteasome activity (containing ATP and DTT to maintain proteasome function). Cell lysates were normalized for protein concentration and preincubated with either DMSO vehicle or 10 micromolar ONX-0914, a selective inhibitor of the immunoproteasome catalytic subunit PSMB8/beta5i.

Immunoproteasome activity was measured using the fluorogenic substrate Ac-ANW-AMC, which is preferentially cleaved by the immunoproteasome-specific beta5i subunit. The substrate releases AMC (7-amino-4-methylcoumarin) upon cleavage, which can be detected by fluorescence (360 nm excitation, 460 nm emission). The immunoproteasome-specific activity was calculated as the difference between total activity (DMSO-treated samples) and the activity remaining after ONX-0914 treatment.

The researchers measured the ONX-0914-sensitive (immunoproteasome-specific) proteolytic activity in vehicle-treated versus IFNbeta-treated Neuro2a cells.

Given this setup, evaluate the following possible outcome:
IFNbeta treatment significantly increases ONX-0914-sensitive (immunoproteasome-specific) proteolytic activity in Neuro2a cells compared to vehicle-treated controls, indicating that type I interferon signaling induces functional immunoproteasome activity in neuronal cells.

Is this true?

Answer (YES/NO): YES